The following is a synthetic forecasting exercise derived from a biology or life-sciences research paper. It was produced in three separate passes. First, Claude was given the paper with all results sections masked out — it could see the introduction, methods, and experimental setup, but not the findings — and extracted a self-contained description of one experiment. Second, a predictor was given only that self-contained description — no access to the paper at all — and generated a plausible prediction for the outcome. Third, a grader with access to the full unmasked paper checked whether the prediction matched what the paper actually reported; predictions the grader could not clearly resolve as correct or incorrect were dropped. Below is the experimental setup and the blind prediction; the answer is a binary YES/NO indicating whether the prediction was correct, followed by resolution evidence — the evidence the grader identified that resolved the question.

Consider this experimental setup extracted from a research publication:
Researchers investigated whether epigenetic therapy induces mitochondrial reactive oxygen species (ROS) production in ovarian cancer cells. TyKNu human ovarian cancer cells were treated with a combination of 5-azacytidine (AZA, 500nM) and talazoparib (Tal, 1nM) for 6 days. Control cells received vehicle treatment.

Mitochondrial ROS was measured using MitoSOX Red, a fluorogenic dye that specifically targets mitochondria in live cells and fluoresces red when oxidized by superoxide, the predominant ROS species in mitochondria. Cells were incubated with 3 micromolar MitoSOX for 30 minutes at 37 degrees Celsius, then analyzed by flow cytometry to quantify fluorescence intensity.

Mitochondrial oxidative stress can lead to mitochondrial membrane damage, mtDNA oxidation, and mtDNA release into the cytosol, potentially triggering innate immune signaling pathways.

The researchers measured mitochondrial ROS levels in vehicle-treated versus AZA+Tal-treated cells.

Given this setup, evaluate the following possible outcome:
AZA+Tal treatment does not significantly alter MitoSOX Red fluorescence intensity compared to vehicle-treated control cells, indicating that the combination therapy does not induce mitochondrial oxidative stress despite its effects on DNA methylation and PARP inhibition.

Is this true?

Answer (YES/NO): NO